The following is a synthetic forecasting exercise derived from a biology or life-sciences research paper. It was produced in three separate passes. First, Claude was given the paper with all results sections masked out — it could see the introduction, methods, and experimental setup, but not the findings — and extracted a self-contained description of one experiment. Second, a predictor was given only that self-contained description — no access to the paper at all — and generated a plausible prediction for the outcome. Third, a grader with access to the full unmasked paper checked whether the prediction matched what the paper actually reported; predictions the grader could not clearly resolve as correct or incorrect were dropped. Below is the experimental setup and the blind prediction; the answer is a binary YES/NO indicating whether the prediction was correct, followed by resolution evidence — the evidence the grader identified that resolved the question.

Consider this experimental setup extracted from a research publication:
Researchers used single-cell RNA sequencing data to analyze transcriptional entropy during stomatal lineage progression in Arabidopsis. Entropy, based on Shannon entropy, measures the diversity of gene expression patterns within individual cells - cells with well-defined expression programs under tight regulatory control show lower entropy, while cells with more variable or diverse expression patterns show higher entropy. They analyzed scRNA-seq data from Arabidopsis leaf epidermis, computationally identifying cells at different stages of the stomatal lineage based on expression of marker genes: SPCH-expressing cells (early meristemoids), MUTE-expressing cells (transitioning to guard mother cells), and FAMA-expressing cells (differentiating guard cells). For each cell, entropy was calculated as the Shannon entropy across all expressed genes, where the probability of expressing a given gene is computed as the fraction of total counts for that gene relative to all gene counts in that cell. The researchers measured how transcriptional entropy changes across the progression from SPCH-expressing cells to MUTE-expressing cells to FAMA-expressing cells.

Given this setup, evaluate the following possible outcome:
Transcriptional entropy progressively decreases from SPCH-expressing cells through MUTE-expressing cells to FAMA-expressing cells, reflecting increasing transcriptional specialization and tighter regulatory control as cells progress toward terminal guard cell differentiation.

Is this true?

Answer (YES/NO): NO